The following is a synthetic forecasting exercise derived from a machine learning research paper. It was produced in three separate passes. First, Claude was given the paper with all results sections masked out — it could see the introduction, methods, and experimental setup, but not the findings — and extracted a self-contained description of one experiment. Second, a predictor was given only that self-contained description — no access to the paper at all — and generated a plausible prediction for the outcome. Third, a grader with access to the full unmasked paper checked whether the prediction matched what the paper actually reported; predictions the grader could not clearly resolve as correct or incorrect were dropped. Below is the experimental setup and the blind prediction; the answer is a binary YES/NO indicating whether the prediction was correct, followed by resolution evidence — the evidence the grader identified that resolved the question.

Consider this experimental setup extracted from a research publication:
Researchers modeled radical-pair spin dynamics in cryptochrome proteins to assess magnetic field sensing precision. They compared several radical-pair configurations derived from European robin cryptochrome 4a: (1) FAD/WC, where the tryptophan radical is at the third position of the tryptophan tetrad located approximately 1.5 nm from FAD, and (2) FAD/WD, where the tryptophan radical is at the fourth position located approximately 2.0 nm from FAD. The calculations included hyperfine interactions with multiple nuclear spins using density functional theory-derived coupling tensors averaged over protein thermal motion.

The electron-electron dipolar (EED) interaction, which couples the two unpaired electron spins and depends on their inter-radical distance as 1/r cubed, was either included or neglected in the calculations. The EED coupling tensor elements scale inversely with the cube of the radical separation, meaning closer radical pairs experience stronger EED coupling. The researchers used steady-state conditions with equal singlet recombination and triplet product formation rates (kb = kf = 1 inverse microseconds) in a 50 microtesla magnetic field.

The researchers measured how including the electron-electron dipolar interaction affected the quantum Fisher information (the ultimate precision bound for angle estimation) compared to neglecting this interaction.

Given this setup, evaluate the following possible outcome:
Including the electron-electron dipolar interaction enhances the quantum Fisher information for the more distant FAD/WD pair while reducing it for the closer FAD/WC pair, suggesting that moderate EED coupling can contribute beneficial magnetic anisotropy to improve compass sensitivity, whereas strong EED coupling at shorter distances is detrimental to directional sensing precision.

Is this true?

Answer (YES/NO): NO